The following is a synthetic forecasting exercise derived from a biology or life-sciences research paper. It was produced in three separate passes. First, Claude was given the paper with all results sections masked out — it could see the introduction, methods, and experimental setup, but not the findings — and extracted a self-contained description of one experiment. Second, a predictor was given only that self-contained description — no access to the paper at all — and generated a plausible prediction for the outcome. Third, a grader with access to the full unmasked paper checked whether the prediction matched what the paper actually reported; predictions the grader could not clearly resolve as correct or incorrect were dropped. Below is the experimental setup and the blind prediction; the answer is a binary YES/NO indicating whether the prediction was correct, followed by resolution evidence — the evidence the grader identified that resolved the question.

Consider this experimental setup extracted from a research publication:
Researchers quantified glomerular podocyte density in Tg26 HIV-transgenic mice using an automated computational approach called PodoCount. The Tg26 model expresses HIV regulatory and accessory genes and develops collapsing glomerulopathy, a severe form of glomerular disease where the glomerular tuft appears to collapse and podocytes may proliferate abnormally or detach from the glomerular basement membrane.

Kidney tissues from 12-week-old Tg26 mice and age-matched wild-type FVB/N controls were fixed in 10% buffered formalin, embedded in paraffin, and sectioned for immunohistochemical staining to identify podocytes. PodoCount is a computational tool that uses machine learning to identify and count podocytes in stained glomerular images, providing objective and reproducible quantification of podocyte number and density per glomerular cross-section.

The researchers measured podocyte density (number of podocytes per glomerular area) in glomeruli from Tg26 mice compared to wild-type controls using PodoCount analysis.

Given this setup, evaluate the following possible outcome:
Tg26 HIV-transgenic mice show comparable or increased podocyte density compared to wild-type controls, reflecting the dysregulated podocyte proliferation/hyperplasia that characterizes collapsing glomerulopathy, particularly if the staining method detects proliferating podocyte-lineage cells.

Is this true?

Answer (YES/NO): NO